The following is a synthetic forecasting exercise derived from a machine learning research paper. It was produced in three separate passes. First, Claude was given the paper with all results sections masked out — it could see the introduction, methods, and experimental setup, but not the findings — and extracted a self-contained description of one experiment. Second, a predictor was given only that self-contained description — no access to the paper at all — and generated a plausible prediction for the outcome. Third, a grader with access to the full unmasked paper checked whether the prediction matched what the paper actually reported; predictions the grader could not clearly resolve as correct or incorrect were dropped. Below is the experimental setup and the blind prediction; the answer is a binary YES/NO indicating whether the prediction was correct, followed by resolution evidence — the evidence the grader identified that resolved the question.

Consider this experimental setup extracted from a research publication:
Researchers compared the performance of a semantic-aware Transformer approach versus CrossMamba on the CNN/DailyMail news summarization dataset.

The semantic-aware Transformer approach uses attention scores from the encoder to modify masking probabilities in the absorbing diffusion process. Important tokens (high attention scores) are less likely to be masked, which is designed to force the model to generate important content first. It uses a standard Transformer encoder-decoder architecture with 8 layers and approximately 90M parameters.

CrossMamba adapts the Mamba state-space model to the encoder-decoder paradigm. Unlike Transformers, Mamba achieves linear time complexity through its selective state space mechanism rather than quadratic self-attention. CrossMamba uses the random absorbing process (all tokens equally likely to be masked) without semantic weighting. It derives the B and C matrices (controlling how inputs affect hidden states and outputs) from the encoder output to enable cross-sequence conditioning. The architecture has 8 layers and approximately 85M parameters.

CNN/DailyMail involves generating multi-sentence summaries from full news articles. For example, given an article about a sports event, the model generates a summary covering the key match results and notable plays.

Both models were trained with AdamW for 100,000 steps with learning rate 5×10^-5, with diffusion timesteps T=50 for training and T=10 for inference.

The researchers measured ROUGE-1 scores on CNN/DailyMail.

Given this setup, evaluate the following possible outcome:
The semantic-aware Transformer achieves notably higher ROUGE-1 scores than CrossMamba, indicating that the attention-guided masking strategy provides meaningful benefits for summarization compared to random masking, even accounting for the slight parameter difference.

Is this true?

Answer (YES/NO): YES